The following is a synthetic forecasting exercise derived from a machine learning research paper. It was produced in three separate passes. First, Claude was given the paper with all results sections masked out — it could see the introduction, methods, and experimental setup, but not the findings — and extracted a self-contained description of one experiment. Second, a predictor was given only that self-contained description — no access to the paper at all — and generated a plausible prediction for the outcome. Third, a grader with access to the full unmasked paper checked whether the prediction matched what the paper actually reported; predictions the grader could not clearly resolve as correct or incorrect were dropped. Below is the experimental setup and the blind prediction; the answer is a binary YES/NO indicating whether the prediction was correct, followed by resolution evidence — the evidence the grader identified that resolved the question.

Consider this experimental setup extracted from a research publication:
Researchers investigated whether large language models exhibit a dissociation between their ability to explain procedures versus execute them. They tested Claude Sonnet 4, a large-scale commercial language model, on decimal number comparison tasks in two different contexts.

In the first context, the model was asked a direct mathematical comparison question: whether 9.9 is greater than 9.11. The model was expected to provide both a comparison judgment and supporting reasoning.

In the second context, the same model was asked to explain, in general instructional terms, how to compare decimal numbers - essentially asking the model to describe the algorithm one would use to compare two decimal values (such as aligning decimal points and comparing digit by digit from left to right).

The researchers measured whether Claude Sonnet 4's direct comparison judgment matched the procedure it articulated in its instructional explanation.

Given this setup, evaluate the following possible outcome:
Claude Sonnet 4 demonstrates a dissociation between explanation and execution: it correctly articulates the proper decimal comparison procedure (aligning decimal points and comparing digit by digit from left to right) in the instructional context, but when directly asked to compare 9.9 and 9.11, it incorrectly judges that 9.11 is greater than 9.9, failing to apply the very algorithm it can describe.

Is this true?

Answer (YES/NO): YES